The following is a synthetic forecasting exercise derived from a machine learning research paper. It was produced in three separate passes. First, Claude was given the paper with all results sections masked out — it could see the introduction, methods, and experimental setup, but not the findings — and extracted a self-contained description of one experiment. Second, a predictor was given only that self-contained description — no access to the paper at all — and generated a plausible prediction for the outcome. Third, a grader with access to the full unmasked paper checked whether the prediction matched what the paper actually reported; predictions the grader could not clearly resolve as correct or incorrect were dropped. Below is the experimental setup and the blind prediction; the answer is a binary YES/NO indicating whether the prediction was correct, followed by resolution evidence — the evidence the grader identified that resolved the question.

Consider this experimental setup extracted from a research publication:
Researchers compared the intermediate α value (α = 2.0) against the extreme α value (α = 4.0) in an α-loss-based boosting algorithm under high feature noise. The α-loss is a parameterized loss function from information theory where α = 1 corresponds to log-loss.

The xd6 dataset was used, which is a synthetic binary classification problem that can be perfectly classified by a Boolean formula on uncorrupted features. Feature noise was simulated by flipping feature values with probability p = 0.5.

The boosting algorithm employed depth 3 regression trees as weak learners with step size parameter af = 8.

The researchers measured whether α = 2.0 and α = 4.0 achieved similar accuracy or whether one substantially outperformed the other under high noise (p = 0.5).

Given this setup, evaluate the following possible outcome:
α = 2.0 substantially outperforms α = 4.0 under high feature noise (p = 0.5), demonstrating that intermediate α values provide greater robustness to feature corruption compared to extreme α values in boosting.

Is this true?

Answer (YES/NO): NO